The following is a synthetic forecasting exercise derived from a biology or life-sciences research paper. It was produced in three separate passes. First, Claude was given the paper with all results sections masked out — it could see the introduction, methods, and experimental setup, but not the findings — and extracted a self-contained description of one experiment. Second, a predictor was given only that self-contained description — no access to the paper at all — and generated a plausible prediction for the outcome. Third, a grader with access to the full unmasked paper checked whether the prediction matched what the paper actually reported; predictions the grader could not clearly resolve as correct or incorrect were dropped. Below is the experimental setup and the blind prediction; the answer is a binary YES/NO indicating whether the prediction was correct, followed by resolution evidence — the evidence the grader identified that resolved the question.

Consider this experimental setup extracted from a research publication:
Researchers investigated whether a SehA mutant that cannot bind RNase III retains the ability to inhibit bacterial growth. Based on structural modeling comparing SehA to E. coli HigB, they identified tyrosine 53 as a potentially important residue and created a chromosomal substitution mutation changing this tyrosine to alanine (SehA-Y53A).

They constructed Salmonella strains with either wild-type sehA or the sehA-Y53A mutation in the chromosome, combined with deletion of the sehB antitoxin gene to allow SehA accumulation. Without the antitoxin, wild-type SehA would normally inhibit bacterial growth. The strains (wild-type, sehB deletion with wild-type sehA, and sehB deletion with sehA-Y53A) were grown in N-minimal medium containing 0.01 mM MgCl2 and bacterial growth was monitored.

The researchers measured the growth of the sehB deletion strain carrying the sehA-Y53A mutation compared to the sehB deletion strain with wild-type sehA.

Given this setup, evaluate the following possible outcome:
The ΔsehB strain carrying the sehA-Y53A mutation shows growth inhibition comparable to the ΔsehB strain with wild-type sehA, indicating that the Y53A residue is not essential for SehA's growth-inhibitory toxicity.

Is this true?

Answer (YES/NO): NO